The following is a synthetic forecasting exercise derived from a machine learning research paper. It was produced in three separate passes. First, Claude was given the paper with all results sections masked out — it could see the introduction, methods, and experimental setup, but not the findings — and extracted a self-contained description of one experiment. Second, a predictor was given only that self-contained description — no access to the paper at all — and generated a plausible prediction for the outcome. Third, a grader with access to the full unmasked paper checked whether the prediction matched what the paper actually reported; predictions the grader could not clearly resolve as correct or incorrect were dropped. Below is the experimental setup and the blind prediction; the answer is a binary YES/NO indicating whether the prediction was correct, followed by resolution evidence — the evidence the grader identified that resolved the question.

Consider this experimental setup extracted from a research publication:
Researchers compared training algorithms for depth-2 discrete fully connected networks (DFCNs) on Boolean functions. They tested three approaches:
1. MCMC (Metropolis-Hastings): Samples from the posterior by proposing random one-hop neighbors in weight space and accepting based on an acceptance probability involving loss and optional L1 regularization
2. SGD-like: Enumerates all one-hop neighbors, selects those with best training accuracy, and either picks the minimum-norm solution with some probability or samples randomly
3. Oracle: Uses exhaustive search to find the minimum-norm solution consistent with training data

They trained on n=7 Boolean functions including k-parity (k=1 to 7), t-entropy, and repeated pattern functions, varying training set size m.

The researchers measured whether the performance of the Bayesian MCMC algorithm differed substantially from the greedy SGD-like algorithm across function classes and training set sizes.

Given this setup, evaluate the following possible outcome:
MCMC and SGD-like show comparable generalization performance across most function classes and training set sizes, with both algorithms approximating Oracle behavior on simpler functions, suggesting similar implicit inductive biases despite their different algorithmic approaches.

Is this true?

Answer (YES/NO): YES